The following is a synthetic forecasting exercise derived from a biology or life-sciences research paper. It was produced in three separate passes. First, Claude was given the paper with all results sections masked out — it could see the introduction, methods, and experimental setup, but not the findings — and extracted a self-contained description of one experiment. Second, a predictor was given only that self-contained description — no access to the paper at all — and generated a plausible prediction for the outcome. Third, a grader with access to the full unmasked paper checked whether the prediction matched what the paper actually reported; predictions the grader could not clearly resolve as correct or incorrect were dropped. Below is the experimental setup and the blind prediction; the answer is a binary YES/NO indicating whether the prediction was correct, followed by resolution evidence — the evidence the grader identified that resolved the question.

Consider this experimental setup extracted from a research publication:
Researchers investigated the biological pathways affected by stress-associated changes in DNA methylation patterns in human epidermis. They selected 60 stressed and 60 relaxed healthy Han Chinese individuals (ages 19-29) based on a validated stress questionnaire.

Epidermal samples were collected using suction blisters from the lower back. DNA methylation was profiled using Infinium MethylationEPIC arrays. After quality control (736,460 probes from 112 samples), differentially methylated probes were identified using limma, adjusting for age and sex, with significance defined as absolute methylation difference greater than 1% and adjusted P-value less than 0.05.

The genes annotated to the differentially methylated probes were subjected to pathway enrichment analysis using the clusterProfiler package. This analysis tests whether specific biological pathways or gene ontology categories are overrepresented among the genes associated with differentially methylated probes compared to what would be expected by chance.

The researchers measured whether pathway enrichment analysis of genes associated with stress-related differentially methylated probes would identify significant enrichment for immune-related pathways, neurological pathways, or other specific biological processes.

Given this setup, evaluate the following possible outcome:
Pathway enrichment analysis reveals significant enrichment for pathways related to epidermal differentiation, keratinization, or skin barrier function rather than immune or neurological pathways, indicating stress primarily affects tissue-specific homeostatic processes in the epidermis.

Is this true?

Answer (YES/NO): NO